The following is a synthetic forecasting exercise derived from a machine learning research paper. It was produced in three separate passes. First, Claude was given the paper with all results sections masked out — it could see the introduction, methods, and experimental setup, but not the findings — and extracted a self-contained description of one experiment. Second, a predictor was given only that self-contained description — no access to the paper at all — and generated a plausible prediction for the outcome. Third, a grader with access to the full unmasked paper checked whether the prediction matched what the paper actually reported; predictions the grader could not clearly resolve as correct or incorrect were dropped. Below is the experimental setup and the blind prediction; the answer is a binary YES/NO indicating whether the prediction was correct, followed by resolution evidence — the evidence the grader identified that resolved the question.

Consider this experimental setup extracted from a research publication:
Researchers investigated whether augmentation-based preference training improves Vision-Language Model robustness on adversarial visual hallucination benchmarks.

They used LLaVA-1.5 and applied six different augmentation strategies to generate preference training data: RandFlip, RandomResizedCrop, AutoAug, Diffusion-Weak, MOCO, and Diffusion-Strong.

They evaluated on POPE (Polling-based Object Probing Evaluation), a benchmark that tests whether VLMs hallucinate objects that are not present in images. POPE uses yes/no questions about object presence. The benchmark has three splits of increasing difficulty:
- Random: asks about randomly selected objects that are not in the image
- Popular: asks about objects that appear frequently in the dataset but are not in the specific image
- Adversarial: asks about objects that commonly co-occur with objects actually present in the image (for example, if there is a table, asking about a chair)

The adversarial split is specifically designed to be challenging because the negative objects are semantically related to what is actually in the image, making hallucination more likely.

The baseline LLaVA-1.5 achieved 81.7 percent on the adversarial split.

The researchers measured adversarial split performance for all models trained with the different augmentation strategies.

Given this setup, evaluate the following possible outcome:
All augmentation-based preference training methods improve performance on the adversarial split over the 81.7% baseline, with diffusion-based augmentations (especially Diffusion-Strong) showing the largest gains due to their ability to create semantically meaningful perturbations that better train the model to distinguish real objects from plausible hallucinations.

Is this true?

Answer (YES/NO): NO